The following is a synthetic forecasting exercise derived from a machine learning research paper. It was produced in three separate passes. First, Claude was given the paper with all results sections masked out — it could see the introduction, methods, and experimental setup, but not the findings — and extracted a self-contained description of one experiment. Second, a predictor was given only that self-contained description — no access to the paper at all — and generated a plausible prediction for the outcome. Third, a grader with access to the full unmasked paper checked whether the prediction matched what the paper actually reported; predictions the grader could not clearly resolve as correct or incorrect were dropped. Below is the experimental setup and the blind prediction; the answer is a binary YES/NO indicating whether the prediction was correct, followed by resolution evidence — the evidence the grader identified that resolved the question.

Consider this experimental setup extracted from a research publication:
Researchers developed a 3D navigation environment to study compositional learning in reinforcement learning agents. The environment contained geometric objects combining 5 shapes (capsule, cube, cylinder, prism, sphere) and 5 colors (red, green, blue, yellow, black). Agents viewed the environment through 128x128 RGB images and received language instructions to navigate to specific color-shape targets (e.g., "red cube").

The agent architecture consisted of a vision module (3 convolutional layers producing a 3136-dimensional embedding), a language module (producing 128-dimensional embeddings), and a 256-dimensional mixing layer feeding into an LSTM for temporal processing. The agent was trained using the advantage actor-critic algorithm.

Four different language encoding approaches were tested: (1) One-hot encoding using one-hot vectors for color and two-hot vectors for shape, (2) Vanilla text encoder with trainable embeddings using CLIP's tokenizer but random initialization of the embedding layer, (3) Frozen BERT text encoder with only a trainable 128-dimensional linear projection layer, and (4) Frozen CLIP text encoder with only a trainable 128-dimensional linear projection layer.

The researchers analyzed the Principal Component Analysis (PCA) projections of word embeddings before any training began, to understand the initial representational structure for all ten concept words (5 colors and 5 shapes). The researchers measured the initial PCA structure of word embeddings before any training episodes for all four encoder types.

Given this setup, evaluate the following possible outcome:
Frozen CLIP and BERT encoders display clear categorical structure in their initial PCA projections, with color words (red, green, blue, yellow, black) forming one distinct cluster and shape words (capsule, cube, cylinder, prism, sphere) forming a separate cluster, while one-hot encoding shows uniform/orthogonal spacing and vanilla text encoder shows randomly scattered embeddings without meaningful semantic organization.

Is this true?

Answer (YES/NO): NO